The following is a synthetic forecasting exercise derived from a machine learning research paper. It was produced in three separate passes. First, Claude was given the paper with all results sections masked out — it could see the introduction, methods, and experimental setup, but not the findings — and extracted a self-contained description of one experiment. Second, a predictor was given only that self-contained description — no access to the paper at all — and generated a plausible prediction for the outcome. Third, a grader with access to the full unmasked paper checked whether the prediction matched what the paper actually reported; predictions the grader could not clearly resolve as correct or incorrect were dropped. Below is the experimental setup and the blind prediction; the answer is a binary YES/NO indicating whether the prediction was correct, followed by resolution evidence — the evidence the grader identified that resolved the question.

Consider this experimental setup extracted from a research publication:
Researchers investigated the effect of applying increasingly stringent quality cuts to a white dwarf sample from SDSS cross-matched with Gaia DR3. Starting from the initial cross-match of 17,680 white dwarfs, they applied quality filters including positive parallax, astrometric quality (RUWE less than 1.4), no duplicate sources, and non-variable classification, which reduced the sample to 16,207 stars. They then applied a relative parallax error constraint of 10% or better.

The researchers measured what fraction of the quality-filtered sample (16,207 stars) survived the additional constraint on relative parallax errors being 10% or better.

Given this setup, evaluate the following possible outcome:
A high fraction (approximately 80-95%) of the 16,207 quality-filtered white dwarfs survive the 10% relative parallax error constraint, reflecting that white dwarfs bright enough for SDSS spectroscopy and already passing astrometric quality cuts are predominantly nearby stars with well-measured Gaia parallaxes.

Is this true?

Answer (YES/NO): NO